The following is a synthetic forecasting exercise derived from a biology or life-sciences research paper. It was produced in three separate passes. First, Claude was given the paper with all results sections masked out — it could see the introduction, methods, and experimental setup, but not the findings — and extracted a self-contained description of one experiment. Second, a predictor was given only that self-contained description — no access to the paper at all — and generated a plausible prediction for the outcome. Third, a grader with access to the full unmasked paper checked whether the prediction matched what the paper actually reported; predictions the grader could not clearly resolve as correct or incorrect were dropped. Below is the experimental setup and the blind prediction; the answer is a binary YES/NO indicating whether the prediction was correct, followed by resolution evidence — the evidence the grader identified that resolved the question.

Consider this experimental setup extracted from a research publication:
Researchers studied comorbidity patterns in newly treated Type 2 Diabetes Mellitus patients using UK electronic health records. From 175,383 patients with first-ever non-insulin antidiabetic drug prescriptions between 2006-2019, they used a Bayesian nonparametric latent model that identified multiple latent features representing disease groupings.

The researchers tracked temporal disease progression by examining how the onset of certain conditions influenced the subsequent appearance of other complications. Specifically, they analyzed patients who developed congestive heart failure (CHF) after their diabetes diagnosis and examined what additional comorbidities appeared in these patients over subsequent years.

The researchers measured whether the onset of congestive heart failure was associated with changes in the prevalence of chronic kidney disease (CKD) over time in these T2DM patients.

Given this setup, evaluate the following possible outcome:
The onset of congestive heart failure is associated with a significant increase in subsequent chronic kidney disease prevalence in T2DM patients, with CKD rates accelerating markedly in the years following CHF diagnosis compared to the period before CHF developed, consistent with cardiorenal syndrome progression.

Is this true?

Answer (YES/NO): YES